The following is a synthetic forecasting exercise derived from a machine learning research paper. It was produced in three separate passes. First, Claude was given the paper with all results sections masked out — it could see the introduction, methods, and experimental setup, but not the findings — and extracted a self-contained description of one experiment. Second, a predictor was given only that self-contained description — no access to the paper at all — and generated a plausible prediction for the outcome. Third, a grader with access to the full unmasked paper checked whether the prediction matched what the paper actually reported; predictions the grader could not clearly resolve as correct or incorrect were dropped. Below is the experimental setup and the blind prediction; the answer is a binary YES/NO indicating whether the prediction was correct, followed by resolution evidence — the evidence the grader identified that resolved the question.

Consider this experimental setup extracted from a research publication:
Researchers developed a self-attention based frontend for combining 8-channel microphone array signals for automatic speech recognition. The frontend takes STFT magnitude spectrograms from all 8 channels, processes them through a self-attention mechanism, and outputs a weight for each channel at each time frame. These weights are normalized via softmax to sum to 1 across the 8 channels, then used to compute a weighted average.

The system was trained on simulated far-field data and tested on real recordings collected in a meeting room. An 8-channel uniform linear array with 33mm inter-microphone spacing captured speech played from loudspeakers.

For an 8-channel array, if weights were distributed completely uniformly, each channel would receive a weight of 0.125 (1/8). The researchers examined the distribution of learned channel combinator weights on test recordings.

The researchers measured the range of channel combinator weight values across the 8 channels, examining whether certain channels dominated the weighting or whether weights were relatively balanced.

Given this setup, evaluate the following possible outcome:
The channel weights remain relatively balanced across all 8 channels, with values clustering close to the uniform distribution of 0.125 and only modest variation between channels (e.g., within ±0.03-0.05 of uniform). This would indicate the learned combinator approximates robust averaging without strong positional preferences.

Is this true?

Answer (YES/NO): YES